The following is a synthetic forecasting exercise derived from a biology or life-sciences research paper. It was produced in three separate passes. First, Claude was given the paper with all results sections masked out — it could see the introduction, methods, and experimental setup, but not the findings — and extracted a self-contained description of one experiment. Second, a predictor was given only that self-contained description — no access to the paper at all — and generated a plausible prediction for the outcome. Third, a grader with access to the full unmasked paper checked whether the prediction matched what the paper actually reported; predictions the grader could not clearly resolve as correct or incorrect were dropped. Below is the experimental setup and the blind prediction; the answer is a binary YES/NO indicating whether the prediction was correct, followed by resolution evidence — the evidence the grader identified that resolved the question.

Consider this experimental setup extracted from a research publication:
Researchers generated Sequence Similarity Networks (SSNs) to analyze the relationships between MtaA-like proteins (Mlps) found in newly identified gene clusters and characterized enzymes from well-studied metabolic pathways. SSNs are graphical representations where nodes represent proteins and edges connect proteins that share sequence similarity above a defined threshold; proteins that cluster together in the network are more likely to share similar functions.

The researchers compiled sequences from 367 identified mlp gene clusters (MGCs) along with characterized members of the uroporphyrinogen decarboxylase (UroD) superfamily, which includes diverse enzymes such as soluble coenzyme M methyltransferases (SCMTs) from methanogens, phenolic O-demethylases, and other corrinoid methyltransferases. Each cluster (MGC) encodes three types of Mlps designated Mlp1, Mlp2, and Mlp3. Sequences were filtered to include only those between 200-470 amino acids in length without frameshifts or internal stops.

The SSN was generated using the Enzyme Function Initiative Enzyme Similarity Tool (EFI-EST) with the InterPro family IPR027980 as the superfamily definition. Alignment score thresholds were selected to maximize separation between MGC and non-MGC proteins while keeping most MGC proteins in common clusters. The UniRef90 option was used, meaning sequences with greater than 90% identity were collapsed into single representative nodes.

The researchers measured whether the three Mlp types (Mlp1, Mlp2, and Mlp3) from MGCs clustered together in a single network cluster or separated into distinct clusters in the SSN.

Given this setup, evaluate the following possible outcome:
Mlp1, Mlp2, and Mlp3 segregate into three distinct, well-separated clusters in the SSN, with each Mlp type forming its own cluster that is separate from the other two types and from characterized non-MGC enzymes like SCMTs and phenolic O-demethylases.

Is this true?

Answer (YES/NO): NO